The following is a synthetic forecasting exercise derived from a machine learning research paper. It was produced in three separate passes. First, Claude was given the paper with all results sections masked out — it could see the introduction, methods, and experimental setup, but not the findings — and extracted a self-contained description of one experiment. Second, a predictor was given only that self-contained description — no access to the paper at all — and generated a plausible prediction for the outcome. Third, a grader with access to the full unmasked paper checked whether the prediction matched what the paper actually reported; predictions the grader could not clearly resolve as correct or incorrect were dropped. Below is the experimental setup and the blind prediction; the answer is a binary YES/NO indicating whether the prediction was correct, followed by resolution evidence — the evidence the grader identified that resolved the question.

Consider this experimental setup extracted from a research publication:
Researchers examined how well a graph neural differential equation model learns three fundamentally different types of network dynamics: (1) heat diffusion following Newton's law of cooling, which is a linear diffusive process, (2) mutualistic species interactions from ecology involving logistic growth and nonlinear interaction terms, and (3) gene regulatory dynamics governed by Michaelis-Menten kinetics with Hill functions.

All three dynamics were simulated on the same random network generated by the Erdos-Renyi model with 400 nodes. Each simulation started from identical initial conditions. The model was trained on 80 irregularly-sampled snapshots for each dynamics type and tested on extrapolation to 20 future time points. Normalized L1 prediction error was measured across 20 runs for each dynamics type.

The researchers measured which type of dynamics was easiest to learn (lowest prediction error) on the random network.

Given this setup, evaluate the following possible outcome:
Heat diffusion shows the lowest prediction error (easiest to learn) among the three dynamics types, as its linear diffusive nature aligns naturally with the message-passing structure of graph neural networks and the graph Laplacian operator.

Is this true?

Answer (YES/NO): NO